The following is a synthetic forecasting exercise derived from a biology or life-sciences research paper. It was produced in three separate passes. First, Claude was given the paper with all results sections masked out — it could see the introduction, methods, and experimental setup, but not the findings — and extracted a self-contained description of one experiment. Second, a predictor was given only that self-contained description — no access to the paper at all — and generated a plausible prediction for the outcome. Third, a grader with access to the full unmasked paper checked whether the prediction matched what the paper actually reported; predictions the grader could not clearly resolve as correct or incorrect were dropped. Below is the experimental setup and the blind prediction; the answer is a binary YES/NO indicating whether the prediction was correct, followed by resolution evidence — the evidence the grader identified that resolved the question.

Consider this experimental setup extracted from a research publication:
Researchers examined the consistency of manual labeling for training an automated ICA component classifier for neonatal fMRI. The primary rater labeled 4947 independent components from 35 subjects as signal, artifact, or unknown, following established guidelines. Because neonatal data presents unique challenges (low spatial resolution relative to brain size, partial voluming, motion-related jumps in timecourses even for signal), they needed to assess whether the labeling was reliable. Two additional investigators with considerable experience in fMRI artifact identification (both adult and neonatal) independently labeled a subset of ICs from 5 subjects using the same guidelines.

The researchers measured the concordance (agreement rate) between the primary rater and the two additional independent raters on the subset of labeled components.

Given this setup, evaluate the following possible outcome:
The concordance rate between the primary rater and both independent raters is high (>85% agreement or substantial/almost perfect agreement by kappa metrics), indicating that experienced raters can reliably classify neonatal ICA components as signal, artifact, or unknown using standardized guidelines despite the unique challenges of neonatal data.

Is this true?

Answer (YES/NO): YES